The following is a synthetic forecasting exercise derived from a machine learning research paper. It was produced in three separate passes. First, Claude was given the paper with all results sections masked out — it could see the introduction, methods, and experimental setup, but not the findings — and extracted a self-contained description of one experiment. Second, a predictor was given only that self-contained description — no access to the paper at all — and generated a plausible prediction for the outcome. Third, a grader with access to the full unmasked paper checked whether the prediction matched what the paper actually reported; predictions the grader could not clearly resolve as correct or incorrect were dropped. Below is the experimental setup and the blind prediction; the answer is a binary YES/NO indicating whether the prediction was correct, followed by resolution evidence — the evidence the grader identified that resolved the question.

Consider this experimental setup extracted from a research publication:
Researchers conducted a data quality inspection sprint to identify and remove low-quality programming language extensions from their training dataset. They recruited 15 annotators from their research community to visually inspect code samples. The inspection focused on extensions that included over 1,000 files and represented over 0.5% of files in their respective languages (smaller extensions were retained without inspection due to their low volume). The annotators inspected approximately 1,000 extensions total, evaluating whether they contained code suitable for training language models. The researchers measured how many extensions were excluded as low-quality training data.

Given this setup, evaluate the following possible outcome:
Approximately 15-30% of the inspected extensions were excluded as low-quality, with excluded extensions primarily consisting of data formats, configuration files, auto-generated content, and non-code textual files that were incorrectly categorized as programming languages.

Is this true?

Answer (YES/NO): NO